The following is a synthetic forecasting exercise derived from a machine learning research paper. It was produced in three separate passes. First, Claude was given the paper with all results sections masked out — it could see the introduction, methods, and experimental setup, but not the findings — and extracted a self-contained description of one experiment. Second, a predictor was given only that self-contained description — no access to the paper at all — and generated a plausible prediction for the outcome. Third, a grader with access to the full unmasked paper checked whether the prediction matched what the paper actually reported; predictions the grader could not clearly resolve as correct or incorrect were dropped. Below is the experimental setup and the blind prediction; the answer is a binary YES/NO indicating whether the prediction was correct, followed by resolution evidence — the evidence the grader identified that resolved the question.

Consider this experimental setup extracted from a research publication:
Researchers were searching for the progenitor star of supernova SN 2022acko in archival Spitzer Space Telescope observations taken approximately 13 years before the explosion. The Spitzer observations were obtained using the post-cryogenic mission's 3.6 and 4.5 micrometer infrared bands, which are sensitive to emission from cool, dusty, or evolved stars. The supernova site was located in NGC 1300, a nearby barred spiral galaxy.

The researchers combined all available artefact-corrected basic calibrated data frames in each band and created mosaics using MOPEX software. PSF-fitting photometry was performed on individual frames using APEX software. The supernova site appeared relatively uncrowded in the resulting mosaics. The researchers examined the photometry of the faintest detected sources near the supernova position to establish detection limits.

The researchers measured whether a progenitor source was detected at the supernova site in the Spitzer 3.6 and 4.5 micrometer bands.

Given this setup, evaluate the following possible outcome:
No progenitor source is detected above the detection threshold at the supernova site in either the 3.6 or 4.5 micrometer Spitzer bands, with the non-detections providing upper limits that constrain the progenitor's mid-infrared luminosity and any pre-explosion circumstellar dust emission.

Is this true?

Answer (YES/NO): YES